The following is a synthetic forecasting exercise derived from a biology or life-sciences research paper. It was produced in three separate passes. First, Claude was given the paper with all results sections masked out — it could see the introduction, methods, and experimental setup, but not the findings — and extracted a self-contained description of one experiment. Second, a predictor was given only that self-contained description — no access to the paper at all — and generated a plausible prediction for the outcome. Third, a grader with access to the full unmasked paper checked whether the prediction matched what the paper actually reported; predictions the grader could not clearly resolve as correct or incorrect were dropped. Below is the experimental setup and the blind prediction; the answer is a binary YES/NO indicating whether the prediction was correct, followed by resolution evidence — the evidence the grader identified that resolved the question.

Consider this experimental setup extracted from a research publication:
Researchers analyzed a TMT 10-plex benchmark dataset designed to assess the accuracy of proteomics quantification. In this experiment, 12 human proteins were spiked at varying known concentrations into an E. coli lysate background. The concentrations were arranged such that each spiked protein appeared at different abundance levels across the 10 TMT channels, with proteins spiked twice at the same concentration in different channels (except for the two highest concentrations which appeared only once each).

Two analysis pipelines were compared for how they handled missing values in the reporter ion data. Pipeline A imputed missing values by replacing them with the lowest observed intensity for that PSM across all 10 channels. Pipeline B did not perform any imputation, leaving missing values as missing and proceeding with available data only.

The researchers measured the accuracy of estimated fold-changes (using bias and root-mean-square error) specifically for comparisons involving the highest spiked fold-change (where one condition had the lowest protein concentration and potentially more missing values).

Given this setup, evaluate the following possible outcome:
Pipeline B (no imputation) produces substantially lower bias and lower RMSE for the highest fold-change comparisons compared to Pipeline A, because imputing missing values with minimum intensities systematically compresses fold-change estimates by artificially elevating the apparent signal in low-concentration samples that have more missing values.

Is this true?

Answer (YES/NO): NO